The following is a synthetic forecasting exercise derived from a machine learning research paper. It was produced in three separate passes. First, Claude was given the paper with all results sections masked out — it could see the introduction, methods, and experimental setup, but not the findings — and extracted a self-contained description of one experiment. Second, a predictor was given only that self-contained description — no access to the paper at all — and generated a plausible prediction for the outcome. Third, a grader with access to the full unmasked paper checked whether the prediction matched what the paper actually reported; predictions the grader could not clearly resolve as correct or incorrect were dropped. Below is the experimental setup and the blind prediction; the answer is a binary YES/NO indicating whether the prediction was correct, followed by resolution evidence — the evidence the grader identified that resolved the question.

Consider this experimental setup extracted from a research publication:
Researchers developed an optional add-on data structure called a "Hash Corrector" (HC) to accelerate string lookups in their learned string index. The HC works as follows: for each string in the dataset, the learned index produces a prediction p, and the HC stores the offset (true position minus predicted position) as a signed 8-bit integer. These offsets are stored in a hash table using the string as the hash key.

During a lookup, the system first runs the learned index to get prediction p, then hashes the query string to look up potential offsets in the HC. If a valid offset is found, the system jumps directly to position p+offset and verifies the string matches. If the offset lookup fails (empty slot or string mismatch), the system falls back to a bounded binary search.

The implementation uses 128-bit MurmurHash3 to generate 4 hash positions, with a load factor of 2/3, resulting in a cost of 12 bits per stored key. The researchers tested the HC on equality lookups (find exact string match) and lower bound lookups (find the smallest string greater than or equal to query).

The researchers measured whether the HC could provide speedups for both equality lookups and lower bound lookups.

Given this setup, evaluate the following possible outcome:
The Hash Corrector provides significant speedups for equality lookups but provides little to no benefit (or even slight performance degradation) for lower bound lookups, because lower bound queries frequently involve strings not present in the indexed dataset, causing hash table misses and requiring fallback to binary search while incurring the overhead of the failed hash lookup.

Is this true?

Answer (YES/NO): NO